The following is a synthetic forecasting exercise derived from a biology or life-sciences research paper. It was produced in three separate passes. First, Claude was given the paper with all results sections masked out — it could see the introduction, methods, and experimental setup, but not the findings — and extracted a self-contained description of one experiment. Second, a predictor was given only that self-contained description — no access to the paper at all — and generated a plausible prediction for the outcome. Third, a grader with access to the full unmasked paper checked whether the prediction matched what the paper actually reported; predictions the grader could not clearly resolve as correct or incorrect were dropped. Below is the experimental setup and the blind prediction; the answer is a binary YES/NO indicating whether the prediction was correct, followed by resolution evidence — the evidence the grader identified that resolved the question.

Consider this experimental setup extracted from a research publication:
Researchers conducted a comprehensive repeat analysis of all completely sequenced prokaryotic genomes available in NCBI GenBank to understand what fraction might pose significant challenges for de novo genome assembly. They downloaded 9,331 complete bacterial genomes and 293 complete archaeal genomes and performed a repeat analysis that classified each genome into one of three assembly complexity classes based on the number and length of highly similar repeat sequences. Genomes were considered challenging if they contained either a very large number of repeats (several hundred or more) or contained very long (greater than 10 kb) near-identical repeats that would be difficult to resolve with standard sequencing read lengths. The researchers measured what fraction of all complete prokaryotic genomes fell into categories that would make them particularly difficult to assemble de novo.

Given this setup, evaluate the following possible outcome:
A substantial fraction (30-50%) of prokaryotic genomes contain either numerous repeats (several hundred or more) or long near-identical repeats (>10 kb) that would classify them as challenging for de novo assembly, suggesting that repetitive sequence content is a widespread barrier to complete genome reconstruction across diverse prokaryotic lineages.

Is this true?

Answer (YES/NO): NO